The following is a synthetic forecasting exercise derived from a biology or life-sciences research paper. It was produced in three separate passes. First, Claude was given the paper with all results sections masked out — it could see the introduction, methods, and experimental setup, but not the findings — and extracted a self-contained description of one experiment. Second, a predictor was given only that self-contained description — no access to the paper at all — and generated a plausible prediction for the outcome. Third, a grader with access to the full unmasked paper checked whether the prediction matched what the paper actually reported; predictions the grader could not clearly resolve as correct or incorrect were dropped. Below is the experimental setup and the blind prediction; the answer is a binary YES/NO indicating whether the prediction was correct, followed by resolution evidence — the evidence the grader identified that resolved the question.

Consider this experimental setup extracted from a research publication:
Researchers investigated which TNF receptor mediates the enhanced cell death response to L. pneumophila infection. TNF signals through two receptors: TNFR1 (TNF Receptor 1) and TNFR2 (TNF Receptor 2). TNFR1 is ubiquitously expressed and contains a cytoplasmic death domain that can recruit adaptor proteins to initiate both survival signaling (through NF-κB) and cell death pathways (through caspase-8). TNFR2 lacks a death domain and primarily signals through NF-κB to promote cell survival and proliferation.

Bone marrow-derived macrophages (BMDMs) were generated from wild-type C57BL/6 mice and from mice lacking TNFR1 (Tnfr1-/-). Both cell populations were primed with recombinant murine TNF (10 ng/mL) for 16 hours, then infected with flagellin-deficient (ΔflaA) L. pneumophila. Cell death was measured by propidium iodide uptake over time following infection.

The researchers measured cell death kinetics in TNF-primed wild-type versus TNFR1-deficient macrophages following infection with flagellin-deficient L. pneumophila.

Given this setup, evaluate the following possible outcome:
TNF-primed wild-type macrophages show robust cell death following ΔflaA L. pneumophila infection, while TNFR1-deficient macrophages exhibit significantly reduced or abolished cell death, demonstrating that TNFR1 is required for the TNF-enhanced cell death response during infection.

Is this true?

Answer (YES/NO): YES